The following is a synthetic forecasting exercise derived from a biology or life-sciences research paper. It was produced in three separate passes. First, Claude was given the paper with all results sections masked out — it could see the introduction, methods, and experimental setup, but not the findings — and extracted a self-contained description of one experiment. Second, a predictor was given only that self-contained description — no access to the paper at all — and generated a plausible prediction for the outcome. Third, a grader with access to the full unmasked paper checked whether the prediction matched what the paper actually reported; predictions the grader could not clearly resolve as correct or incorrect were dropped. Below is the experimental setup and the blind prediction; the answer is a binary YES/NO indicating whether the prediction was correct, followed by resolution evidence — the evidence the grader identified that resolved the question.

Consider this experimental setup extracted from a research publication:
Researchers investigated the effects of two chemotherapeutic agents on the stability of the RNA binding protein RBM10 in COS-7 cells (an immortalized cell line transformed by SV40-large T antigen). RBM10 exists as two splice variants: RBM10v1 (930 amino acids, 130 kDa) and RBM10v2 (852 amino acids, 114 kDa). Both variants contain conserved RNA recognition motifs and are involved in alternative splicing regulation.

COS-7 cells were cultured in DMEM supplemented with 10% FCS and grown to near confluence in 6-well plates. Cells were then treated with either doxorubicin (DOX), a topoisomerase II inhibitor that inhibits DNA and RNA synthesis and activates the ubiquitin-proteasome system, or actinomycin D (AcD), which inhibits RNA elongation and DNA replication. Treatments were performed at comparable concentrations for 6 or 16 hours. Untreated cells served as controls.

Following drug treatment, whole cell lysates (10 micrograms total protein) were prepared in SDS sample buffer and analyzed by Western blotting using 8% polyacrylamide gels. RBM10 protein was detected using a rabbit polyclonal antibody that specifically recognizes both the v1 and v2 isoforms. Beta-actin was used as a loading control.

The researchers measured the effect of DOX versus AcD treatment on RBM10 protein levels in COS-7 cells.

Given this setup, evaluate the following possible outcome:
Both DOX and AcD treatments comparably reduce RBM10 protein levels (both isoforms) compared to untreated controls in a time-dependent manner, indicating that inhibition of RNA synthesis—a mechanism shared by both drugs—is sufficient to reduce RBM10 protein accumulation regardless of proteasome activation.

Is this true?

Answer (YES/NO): NO